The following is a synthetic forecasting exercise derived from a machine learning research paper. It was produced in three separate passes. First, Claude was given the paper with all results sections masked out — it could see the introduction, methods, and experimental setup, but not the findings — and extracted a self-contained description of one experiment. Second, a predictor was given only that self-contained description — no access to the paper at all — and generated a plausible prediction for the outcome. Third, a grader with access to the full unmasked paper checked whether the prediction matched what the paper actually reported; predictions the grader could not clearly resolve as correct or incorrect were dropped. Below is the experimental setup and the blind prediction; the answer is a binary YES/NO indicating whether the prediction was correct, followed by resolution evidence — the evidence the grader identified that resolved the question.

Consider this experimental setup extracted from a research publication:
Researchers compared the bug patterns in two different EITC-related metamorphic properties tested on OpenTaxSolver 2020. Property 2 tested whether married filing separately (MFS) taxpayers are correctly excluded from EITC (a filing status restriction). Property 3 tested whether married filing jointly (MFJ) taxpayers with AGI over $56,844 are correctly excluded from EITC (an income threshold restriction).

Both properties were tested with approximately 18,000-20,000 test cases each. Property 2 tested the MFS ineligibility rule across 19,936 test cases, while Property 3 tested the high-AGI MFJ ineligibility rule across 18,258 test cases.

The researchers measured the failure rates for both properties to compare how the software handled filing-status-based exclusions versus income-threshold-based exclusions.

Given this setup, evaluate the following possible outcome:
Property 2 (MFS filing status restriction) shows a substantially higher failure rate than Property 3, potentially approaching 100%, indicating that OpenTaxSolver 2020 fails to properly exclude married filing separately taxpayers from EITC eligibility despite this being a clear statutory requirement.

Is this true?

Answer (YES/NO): NO